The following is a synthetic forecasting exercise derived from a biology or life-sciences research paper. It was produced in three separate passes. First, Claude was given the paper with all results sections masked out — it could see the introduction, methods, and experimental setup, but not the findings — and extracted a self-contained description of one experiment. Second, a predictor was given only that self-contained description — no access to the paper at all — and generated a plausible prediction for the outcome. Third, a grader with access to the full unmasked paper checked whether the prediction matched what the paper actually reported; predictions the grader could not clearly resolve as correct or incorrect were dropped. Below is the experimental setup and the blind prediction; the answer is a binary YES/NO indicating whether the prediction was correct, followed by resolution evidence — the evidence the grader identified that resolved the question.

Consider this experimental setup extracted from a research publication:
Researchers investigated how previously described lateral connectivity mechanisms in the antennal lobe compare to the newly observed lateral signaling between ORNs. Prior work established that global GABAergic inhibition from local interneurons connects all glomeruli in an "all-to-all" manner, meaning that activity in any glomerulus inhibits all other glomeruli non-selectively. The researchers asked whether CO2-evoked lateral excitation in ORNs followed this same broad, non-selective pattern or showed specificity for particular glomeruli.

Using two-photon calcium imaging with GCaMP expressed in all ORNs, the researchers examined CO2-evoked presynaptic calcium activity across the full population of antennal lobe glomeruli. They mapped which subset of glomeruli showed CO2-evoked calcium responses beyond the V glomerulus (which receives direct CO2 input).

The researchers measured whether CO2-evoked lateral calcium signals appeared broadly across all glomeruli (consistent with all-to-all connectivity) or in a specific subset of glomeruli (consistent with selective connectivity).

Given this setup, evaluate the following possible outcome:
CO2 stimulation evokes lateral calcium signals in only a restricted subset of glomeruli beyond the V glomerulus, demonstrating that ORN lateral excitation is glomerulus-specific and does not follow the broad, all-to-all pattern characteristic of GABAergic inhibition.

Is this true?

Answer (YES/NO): YES